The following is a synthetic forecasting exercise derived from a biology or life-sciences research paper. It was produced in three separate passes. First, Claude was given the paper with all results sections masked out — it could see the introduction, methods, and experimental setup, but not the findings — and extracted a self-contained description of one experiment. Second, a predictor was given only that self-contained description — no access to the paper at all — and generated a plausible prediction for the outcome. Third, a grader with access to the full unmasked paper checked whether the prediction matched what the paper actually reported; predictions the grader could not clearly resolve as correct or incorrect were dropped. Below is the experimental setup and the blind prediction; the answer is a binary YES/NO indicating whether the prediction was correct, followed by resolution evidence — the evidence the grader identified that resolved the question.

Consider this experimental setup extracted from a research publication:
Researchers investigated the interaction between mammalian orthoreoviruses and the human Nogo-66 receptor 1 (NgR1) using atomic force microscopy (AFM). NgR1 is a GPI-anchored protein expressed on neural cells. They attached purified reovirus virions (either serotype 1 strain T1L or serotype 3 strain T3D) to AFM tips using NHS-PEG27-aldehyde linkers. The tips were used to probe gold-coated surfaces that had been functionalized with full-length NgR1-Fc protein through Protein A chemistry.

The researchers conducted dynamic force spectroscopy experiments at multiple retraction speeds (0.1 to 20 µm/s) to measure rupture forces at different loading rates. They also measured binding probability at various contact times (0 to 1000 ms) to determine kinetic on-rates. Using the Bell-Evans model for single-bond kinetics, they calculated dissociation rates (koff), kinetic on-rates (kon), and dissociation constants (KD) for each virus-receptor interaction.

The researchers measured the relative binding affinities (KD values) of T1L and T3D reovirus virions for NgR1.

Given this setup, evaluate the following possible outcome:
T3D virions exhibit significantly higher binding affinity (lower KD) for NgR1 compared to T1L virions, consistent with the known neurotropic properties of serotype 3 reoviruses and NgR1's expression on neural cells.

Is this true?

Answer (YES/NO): NO